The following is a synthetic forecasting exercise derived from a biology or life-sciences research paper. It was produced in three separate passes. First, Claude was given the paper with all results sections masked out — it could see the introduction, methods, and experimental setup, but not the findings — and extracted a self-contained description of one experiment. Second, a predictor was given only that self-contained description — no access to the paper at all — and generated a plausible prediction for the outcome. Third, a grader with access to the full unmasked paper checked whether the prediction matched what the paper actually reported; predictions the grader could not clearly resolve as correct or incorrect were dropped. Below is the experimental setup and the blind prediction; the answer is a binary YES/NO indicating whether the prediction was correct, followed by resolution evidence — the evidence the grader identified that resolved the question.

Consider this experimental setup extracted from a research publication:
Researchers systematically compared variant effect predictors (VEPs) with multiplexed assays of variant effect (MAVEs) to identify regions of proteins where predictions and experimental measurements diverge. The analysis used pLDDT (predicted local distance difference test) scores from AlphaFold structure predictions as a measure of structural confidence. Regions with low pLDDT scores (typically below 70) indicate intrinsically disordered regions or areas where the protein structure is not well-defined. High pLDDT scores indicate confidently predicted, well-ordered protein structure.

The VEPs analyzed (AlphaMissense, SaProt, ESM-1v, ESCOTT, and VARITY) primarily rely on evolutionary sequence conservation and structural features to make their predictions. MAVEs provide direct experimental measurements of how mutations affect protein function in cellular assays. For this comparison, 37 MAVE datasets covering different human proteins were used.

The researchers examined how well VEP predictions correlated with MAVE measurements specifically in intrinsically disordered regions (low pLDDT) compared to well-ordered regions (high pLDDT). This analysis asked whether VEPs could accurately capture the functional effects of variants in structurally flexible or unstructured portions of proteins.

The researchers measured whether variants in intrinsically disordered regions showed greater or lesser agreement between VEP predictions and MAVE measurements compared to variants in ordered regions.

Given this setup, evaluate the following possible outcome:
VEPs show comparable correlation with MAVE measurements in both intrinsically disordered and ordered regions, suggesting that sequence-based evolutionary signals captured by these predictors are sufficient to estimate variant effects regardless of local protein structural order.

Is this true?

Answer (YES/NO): NO